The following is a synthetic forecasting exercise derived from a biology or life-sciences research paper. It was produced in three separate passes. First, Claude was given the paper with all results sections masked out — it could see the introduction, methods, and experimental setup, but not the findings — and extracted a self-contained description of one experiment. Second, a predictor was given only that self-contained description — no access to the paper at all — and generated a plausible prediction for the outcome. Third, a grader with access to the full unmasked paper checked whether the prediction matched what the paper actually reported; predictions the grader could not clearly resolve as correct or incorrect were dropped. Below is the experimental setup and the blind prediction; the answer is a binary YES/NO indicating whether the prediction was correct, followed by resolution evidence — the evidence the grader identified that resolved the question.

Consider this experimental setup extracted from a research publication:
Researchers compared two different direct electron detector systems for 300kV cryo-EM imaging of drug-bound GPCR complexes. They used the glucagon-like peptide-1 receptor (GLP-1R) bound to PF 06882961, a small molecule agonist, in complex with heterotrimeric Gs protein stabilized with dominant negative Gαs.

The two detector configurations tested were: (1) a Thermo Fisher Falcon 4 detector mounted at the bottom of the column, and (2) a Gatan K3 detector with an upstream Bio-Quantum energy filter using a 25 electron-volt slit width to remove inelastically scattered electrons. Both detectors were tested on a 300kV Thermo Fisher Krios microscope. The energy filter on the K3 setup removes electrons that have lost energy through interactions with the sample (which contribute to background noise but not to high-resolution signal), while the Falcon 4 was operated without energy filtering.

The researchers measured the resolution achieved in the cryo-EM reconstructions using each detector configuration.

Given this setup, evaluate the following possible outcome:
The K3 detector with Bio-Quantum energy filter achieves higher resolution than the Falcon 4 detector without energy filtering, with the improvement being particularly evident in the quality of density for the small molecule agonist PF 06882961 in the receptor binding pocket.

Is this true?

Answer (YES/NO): NO